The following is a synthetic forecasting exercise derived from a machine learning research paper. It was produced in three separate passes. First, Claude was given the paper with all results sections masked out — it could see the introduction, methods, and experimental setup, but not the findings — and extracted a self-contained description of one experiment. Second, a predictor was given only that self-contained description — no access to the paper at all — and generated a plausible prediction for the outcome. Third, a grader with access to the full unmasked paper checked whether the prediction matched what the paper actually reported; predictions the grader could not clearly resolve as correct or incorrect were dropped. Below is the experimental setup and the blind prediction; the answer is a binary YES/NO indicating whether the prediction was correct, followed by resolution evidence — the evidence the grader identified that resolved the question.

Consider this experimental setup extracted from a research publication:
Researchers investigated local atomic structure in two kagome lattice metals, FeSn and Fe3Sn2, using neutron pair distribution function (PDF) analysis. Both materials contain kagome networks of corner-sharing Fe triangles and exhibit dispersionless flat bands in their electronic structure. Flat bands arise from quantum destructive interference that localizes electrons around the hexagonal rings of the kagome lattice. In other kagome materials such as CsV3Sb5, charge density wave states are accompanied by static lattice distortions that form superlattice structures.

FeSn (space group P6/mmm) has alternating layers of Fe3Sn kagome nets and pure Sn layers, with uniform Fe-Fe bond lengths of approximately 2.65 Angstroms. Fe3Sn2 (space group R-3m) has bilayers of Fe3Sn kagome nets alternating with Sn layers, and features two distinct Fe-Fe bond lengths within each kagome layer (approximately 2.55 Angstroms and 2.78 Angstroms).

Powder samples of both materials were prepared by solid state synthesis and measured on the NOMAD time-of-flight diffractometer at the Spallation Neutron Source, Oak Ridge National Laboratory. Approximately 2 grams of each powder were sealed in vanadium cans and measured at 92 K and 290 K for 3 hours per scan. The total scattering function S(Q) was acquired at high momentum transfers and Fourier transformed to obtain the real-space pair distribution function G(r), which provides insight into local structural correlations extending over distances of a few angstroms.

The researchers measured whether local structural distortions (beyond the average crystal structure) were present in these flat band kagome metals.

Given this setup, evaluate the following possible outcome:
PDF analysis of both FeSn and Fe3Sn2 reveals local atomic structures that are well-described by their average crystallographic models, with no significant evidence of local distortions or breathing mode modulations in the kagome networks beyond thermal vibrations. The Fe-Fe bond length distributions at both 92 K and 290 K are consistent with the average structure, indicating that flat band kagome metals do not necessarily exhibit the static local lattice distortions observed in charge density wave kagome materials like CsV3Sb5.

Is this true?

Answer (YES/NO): YES